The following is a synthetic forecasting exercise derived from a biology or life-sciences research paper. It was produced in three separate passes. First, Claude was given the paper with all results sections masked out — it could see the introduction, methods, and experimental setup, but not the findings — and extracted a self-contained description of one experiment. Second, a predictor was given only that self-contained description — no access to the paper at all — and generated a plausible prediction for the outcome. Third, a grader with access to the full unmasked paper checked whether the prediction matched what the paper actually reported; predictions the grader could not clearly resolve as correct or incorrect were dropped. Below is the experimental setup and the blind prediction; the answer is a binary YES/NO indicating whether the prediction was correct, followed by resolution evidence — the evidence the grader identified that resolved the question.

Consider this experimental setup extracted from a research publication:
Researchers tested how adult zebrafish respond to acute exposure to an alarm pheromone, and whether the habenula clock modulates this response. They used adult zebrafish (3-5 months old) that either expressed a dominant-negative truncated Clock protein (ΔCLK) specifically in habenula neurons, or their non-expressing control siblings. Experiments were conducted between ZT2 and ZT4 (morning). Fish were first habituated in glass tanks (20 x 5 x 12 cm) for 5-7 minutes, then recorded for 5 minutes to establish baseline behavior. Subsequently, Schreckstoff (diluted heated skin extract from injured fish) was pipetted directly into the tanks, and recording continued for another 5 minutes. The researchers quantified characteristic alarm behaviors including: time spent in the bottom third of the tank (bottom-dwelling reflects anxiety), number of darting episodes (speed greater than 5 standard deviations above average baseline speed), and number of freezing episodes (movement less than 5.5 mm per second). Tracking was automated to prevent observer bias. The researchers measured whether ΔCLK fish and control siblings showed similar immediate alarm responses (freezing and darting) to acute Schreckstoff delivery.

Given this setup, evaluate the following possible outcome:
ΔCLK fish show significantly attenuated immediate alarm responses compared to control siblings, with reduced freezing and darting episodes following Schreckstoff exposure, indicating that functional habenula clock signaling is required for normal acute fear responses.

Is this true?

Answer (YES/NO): NO